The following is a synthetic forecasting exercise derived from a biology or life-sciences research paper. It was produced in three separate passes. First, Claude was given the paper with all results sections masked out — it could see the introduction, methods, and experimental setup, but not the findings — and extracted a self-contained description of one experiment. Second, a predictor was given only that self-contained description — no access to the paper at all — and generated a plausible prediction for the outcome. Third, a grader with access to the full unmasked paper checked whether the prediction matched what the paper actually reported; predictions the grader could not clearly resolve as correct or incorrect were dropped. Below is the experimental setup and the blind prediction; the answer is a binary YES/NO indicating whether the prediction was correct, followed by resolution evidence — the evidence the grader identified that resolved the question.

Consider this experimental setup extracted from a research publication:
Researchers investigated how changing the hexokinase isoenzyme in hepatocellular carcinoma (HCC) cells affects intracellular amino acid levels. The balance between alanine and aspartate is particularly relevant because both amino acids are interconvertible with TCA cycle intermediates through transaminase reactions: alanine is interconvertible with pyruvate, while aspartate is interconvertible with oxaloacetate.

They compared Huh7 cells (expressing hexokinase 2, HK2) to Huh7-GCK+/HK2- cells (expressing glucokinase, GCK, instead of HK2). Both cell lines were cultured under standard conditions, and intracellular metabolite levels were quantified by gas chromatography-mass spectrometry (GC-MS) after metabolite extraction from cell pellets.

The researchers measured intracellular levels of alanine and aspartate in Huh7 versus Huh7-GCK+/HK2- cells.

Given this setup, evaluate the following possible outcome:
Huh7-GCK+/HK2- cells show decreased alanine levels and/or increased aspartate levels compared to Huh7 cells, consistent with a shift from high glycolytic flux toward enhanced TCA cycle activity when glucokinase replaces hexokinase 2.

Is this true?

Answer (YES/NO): YES